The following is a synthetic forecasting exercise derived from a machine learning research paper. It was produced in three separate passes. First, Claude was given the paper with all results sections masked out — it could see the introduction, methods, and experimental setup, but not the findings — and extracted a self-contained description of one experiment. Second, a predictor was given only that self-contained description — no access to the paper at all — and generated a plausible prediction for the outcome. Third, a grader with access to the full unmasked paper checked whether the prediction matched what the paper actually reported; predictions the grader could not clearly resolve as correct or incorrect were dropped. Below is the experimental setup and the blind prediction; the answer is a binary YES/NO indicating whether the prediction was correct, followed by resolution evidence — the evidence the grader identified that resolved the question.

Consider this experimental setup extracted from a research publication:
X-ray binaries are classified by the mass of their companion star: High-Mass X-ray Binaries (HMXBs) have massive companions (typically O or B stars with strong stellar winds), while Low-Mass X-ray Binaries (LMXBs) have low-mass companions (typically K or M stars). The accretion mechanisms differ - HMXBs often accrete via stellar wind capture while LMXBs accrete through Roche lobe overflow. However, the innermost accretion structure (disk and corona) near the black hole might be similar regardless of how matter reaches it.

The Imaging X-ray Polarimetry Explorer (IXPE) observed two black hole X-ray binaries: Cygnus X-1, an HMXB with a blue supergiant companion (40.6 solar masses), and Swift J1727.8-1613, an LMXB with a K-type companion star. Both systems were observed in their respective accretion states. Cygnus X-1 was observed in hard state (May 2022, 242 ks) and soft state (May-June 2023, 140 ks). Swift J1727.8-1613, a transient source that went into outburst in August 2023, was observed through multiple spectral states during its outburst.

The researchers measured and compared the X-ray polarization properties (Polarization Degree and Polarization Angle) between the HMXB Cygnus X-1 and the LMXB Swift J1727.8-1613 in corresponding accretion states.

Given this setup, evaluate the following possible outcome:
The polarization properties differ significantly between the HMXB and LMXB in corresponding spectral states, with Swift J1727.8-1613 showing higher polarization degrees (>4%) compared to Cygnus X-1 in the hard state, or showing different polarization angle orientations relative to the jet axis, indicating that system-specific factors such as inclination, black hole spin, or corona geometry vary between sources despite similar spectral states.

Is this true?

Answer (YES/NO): NO